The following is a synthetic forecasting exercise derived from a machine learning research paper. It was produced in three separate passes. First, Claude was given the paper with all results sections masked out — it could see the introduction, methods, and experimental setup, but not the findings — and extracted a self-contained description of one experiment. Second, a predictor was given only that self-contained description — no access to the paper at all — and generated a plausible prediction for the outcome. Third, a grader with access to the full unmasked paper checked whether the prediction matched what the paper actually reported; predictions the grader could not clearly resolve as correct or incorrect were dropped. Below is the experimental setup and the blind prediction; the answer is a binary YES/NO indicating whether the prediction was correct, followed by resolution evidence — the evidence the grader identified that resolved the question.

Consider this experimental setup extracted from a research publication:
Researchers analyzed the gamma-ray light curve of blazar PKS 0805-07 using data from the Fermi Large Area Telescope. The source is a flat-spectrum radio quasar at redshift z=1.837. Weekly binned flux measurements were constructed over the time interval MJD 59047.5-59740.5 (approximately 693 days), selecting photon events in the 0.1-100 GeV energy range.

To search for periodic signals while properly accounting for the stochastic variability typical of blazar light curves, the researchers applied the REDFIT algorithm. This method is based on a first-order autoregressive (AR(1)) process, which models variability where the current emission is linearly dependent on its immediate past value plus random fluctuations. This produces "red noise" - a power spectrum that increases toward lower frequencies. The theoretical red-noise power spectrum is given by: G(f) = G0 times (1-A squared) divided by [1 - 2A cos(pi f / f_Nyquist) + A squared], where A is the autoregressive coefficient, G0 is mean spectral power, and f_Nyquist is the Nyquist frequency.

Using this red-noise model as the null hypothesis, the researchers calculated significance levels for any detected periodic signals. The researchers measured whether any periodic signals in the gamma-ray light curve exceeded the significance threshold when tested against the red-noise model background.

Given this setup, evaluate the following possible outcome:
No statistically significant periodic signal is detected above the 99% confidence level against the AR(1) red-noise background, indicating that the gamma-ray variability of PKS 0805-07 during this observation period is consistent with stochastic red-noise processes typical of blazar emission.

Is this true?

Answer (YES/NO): NO